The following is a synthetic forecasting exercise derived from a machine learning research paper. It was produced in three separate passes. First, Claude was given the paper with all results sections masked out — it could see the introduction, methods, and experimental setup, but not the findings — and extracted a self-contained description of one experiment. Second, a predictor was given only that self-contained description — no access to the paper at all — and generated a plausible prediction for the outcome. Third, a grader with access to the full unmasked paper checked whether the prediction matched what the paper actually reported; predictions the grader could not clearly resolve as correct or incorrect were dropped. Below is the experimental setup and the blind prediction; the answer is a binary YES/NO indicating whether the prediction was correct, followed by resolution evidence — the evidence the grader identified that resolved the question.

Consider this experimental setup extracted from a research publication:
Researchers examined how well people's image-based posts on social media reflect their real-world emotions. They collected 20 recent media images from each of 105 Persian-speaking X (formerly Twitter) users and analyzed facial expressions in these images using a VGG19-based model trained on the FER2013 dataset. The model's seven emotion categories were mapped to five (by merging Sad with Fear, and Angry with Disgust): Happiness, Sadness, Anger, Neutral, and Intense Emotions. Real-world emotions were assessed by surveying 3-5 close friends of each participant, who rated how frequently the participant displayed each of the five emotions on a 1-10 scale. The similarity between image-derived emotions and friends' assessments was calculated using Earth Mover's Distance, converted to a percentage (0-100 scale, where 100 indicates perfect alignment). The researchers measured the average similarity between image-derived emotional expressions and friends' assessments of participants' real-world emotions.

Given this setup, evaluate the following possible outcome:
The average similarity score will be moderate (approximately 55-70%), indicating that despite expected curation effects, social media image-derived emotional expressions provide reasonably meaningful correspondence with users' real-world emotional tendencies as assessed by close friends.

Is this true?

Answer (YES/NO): NO